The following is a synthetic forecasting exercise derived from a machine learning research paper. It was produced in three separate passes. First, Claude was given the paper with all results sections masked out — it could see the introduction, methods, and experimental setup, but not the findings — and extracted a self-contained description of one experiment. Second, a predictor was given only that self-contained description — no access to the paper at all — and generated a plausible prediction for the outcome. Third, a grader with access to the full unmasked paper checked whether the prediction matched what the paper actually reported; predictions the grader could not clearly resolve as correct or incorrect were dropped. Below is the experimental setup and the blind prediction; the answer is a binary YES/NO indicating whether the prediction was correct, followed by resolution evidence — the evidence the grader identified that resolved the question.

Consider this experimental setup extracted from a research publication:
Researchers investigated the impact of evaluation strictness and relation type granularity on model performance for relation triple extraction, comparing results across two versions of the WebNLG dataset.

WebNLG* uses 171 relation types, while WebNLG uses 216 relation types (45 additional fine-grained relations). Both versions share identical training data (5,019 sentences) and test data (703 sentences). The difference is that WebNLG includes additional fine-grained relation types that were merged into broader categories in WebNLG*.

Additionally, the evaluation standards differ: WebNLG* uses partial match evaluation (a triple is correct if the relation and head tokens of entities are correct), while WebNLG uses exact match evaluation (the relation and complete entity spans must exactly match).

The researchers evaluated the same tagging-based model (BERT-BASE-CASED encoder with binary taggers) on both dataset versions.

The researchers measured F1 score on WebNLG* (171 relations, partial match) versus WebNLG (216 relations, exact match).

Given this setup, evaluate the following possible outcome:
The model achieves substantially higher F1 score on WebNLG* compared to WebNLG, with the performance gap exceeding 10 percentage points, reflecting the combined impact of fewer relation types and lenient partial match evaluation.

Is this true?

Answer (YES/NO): NO